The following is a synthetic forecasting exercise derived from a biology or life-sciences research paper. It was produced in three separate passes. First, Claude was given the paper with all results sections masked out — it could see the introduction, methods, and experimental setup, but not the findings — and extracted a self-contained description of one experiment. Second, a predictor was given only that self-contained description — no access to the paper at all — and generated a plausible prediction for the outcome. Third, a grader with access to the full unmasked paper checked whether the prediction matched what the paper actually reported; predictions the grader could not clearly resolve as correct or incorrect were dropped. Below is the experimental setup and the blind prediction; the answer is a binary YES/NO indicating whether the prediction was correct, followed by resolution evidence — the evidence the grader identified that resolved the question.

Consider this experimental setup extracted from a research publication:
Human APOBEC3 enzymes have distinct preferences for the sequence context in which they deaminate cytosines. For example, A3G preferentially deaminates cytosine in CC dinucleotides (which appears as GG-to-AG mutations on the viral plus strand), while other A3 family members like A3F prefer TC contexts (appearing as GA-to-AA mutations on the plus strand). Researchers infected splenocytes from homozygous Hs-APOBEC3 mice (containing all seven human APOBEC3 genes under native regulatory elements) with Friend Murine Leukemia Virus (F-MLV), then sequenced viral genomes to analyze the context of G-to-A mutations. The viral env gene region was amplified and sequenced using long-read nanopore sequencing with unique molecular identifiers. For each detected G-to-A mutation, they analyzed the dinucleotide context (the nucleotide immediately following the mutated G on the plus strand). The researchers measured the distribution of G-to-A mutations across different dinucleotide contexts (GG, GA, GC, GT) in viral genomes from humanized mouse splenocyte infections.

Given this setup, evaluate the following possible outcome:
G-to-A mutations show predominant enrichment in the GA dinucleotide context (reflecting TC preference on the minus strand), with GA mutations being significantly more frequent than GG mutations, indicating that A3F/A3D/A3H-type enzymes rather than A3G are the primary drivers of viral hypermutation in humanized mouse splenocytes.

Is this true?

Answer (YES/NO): NO